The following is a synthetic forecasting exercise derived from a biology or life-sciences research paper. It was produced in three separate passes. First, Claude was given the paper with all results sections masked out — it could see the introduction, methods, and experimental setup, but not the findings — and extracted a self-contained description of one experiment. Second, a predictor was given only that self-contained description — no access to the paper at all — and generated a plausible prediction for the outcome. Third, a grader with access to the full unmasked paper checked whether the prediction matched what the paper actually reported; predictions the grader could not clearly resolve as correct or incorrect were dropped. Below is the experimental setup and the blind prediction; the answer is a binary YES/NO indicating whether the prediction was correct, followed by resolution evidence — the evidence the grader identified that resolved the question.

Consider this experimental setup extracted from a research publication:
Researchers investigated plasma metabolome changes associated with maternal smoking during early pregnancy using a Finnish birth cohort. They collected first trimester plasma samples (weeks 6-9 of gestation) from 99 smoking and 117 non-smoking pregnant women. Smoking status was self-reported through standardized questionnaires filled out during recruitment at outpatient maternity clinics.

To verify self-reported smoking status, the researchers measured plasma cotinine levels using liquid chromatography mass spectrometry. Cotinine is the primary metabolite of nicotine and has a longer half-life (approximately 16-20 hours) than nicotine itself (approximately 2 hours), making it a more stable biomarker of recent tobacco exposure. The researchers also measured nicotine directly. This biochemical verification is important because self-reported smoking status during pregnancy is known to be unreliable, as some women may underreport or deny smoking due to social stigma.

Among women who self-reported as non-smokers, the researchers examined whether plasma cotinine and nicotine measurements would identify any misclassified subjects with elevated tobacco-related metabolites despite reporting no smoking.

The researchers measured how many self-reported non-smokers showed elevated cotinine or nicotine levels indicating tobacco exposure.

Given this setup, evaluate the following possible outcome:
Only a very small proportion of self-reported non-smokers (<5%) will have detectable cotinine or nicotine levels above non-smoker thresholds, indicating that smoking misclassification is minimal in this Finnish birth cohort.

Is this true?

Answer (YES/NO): NO